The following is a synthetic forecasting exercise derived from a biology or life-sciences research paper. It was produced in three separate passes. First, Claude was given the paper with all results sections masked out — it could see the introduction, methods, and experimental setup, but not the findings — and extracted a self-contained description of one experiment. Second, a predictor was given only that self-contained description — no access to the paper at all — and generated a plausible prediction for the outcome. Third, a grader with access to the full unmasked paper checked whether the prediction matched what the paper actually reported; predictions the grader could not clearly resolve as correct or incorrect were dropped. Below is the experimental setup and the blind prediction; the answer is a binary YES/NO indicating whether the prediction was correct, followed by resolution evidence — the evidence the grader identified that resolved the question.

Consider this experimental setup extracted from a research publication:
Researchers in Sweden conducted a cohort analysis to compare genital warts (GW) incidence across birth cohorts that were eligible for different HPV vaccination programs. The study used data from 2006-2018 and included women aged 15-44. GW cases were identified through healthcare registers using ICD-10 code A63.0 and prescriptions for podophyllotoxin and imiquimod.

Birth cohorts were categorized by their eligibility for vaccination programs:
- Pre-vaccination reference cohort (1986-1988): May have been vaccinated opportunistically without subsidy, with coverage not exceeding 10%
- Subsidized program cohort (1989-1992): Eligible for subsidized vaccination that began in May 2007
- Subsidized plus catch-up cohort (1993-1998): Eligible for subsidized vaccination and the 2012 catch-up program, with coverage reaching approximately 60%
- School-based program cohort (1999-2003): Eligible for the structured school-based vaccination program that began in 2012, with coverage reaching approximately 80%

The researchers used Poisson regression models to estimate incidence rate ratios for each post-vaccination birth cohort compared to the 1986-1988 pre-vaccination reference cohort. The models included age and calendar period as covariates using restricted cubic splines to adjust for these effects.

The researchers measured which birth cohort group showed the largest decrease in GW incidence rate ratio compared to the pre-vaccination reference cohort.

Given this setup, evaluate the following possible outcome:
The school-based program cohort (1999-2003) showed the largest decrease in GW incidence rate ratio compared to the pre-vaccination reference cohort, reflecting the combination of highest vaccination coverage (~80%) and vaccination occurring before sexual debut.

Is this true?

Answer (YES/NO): YES